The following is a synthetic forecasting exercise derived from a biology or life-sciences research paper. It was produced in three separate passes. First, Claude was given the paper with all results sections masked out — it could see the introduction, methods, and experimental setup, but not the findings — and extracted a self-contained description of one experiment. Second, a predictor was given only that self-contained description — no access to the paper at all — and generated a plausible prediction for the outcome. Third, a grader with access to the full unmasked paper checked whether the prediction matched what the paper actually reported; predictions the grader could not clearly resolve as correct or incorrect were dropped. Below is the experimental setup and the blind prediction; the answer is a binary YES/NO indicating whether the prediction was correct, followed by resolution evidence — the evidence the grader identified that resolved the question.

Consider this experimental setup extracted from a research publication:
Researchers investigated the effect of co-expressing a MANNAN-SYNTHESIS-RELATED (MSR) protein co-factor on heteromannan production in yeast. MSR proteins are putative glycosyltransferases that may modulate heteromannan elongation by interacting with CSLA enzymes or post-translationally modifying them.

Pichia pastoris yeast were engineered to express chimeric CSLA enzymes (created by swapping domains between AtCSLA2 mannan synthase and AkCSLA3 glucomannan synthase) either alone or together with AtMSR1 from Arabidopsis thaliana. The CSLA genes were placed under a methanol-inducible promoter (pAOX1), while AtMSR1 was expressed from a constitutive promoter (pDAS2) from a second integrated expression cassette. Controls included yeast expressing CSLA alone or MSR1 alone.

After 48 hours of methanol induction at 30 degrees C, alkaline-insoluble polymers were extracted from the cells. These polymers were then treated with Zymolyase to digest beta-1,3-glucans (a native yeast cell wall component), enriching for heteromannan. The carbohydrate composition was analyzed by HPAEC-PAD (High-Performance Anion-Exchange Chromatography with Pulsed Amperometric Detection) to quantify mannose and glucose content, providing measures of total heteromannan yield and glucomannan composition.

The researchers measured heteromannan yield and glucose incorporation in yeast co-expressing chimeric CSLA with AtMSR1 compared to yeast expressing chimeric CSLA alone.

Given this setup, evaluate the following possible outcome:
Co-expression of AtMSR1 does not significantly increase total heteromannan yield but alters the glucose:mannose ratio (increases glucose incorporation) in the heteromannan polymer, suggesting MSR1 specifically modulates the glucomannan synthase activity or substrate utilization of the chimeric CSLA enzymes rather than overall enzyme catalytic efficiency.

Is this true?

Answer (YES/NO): NO